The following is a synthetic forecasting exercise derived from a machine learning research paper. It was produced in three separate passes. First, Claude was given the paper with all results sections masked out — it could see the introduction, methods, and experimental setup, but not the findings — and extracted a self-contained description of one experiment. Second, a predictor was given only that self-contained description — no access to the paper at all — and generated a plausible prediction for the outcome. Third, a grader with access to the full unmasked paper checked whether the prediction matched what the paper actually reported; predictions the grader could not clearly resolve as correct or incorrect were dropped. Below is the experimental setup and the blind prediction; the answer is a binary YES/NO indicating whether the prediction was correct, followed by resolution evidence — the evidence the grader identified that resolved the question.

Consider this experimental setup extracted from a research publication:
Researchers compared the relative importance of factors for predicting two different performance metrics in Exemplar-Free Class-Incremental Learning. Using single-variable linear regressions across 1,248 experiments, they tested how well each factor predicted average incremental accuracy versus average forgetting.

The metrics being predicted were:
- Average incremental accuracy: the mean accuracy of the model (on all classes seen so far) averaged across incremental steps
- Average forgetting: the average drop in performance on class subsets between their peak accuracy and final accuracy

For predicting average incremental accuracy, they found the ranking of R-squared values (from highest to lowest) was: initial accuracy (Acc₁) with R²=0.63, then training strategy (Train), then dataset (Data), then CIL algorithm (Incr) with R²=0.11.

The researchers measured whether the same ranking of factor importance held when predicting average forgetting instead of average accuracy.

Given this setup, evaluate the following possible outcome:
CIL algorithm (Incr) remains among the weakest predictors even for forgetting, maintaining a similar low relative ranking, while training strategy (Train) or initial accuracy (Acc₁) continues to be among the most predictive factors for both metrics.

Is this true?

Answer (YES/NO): NO